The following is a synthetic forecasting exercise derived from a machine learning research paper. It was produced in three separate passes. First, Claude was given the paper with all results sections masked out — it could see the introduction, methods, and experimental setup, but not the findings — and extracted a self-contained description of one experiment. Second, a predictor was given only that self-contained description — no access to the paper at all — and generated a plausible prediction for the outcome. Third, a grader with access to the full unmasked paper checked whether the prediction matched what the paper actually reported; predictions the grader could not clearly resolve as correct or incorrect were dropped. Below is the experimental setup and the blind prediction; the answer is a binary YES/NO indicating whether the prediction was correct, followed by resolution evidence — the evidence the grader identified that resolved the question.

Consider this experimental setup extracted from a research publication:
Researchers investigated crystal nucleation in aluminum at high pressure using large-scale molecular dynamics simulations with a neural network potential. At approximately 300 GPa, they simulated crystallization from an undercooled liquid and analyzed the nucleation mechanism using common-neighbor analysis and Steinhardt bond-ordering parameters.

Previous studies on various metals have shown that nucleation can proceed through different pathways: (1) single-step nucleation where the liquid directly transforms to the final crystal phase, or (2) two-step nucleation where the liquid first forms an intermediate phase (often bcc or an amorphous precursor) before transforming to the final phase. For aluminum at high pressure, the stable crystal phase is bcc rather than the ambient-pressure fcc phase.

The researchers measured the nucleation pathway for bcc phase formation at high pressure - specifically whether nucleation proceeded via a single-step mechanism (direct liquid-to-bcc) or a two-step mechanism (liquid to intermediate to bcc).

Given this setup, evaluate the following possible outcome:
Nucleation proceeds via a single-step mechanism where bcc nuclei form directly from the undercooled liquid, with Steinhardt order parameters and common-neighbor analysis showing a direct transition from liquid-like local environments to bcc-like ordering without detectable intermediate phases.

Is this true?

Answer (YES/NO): YES